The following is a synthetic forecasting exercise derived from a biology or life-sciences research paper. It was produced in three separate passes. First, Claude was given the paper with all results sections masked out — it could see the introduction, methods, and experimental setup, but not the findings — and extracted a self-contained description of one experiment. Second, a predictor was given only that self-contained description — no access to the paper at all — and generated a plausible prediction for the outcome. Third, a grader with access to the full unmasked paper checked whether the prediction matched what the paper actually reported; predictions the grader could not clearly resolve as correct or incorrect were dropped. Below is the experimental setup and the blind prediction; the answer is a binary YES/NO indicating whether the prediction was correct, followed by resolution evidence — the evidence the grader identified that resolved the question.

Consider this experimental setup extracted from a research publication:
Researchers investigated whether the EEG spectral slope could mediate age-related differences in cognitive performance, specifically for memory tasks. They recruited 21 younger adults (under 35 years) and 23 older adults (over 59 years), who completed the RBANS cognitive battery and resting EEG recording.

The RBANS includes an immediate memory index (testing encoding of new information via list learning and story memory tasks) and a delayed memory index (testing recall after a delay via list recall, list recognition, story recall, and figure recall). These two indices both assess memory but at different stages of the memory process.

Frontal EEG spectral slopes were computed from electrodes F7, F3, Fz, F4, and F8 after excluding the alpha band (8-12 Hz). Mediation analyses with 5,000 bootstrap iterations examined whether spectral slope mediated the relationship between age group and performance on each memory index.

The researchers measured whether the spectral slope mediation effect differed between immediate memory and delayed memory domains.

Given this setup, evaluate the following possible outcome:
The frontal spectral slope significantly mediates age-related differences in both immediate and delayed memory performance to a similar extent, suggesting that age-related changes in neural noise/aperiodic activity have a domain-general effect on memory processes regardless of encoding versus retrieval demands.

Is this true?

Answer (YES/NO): NO